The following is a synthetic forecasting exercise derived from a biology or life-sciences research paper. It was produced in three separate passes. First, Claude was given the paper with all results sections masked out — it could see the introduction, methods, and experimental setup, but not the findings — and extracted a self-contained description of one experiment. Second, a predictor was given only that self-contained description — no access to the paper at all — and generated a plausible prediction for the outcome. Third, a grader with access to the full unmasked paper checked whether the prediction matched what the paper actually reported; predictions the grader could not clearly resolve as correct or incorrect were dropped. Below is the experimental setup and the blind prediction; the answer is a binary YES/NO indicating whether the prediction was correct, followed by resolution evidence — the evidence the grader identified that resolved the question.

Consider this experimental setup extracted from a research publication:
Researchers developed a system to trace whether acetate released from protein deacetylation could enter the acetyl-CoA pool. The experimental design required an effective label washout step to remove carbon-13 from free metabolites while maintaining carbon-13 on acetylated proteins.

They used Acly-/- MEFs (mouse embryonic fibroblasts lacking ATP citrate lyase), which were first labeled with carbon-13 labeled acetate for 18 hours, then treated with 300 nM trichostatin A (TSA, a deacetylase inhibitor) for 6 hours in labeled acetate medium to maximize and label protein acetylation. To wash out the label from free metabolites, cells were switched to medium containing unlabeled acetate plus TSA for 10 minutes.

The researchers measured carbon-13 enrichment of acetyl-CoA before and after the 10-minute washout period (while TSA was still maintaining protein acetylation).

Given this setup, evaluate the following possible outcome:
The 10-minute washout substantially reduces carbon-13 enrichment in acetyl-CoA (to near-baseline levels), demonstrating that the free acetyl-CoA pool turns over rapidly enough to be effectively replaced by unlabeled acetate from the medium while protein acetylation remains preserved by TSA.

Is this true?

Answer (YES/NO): YES